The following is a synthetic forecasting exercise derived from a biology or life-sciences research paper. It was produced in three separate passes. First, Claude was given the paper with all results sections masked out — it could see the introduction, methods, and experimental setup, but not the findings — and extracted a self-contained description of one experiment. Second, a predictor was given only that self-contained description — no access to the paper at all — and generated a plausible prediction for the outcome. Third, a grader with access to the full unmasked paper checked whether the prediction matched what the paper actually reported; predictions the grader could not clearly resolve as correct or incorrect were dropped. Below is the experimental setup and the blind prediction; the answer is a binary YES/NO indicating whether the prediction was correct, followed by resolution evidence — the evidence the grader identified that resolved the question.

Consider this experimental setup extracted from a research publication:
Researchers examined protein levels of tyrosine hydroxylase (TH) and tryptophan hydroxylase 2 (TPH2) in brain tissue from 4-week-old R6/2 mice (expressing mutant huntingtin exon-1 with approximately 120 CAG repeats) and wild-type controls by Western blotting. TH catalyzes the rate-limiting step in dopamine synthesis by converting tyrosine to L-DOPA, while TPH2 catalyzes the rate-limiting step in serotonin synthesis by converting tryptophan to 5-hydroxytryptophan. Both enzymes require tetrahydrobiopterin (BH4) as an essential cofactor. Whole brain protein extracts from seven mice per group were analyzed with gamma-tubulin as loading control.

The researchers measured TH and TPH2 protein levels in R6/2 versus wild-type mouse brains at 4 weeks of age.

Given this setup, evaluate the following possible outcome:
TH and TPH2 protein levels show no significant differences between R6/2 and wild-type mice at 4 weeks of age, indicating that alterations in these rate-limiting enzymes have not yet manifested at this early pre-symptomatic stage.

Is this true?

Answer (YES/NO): NO